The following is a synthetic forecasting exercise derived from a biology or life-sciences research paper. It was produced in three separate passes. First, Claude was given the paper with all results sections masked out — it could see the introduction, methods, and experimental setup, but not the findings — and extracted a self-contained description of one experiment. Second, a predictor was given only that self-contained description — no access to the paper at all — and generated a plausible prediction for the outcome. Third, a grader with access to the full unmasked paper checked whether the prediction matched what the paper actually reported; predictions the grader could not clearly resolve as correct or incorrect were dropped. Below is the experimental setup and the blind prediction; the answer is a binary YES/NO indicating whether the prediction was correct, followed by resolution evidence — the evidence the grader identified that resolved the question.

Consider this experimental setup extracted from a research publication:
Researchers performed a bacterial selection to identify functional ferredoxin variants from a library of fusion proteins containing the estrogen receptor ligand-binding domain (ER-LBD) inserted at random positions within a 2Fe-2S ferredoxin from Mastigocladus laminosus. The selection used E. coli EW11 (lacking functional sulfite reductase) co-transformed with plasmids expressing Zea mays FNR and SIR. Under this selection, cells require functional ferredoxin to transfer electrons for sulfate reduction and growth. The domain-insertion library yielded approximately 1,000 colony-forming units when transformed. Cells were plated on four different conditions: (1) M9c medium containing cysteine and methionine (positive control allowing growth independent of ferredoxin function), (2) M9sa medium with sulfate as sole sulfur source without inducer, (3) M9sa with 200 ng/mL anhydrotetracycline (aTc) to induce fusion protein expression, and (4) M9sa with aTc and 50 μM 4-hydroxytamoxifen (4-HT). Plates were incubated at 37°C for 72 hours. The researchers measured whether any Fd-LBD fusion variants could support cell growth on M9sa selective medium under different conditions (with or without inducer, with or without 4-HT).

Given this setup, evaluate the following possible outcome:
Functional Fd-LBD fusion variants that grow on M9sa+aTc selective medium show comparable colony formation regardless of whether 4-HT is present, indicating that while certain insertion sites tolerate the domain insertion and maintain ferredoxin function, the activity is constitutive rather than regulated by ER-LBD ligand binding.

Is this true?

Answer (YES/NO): NO